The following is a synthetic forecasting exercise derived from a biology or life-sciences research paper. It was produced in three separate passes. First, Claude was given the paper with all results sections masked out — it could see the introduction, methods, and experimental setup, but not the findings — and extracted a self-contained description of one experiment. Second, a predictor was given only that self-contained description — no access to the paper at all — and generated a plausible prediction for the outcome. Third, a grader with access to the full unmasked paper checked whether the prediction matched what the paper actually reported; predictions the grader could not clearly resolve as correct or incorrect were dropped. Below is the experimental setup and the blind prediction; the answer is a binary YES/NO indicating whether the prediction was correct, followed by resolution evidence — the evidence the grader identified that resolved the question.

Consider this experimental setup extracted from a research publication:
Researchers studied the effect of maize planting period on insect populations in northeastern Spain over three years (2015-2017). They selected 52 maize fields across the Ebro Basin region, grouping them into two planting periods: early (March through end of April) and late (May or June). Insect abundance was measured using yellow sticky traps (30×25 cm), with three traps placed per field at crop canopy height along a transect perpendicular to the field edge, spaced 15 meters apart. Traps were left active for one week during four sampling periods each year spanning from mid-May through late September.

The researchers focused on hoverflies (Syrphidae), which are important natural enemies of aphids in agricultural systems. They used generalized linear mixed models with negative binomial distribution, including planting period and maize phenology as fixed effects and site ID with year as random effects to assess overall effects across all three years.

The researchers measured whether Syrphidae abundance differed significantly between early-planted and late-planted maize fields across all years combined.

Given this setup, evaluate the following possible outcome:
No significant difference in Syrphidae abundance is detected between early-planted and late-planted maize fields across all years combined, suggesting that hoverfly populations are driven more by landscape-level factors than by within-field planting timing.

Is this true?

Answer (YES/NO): NO